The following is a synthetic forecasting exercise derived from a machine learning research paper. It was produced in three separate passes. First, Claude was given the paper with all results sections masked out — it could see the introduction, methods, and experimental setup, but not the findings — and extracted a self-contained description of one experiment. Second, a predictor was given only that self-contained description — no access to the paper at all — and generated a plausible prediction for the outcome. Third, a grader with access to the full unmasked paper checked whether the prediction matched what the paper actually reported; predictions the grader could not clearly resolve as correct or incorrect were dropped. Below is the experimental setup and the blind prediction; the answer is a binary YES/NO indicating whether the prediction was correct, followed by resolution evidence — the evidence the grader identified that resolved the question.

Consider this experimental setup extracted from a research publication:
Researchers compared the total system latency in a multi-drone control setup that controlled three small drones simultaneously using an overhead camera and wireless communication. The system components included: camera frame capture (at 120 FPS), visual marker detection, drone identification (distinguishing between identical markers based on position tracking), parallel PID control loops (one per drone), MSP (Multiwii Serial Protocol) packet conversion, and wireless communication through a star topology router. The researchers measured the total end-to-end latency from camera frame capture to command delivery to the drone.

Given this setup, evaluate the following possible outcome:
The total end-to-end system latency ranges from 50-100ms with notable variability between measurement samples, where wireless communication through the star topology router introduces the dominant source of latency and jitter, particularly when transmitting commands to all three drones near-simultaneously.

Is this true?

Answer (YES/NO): NO